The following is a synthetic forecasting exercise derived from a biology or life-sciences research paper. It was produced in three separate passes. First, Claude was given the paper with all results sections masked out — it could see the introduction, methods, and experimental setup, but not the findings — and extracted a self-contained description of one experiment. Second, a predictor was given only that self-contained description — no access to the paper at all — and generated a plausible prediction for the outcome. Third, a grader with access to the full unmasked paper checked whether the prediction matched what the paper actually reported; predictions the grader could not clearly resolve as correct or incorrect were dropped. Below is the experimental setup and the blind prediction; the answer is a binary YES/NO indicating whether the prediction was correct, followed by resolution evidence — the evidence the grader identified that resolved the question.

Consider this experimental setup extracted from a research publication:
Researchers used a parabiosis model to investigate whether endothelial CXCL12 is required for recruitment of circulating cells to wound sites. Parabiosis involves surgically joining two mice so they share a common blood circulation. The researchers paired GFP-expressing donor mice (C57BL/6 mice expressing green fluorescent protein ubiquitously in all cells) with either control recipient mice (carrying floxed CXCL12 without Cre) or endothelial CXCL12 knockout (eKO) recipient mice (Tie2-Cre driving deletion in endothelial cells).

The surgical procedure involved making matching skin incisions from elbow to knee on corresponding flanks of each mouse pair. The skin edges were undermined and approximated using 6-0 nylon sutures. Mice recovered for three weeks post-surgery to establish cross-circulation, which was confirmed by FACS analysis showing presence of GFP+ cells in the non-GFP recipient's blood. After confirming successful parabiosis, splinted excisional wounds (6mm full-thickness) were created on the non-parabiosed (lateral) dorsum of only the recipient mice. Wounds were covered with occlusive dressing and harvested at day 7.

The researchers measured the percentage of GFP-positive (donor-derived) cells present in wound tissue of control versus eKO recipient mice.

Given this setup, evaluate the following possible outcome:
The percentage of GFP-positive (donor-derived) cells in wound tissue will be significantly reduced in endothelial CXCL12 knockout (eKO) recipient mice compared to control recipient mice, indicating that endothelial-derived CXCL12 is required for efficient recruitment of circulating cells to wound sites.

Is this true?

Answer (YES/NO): YES